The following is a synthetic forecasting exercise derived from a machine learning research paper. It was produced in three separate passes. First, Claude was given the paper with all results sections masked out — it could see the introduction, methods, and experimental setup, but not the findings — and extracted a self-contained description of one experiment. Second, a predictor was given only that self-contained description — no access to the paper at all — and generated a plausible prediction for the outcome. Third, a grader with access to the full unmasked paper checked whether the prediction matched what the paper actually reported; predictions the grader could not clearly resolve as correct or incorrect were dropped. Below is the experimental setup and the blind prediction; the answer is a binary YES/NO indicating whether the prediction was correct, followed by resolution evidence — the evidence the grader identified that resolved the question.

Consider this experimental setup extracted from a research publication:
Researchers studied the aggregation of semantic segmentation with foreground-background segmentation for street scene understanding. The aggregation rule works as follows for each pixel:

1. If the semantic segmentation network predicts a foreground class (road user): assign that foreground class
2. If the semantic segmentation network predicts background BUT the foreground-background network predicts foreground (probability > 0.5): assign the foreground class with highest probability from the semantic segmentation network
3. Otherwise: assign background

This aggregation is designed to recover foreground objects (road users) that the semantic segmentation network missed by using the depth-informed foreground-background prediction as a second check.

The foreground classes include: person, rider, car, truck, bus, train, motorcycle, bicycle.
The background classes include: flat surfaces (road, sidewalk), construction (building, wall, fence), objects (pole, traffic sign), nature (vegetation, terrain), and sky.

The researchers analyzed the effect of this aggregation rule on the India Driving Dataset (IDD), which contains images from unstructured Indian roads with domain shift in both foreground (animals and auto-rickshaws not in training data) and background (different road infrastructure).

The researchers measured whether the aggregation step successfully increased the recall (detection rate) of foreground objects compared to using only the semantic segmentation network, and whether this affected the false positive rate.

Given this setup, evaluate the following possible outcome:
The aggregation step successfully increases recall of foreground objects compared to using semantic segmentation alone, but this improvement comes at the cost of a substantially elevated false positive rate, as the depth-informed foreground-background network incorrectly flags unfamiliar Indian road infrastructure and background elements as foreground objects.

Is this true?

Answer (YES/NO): NO